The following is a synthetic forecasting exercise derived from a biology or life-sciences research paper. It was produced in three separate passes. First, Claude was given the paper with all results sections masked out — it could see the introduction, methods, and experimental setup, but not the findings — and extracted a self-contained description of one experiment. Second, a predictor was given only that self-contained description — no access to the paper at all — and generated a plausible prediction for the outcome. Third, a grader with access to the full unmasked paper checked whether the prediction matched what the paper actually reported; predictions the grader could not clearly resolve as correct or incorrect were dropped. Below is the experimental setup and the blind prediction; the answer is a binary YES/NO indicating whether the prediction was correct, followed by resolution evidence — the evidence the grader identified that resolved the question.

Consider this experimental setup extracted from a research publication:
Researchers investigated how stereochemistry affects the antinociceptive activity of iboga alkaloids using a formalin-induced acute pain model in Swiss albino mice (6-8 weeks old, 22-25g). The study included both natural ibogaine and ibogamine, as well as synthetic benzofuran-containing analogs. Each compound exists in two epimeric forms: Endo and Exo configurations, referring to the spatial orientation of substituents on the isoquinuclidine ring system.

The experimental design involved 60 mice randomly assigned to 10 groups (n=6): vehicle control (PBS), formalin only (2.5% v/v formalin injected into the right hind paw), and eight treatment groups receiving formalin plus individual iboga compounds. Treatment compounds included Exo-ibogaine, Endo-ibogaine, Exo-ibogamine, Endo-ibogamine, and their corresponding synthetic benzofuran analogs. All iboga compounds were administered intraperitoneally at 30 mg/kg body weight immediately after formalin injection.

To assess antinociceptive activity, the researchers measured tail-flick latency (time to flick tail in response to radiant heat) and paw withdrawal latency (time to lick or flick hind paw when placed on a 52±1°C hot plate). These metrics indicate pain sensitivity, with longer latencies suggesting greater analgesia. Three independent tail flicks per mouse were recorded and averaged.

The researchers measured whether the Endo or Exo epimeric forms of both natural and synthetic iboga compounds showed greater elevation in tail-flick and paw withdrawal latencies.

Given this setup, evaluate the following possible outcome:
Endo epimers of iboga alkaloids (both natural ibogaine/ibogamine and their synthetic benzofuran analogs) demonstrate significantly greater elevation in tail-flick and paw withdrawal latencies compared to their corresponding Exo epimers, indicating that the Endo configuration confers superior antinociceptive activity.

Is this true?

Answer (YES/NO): YES